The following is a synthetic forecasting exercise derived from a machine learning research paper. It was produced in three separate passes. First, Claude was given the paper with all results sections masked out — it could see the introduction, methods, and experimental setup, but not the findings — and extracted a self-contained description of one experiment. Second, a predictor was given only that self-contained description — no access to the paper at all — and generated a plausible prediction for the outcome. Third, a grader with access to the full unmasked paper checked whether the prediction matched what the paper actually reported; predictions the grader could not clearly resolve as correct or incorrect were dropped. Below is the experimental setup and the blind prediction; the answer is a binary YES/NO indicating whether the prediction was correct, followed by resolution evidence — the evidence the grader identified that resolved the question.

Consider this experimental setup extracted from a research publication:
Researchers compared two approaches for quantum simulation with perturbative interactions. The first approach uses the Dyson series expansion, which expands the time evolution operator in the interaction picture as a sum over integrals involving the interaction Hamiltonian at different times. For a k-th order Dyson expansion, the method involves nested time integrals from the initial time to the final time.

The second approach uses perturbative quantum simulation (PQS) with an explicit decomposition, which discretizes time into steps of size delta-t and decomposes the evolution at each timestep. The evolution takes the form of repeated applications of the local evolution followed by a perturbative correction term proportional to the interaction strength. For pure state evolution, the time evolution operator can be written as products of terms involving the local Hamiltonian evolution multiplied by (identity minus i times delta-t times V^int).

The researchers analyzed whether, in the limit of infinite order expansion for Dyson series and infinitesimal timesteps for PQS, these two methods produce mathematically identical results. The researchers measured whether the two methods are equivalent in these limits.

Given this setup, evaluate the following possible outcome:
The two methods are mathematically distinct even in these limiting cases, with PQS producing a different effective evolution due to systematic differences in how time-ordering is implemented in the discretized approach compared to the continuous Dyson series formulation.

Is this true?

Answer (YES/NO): NO